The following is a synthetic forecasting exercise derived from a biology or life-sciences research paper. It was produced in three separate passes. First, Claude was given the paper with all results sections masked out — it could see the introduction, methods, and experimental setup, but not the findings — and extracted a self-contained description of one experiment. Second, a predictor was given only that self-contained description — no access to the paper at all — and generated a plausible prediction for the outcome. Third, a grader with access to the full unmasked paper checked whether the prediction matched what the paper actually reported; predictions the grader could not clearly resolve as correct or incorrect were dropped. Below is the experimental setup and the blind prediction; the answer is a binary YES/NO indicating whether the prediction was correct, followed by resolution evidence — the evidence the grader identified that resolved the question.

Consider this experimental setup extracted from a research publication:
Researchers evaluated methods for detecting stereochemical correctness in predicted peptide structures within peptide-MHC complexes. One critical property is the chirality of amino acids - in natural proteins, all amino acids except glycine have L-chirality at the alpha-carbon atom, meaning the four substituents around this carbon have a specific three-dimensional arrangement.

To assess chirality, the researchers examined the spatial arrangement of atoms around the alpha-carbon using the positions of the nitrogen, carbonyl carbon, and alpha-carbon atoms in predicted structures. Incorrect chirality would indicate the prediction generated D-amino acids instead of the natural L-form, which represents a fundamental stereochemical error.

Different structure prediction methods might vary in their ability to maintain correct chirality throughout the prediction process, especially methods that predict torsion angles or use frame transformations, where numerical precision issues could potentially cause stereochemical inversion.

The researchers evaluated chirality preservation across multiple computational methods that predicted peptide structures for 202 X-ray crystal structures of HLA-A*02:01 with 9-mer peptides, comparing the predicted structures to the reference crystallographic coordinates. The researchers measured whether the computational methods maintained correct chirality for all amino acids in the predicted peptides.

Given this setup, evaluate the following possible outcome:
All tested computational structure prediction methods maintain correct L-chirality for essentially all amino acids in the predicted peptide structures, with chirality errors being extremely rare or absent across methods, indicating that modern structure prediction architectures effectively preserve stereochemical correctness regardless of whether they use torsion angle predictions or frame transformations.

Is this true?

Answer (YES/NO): NO